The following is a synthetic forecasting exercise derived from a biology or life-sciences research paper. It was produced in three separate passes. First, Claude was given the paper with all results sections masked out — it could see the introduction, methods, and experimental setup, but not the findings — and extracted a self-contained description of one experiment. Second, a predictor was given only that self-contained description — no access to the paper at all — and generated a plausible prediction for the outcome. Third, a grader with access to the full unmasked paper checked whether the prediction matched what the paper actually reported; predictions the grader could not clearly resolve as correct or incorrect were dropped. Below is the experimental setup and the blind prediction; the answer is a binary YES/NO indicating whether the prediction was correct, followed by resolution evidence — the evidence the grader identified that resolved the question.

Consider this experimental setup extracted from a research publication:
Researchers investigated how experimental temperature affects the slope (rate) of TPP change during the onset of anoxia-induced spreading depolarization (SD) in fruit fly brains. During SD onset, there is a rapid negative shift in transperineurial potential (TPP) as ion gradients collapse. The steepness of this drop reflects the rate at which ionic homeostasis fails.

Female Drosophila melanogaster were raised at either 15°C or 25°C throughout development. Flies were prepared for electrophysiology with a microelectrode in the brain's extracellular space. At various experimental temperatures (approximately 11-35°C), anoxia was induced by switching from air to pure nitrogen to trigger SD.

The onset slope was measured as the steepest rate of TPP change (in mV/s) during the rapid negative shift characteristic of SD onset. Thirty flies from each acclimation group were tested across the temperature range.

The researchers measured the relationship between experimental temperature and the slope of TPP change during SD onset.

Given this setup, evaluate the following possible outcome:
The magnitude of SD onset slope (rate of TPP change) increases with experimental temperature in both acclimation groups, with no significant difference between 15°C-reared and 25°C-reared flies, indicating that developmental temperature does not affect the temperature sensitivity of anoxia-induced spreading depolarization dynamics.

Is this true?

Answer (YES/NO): YES